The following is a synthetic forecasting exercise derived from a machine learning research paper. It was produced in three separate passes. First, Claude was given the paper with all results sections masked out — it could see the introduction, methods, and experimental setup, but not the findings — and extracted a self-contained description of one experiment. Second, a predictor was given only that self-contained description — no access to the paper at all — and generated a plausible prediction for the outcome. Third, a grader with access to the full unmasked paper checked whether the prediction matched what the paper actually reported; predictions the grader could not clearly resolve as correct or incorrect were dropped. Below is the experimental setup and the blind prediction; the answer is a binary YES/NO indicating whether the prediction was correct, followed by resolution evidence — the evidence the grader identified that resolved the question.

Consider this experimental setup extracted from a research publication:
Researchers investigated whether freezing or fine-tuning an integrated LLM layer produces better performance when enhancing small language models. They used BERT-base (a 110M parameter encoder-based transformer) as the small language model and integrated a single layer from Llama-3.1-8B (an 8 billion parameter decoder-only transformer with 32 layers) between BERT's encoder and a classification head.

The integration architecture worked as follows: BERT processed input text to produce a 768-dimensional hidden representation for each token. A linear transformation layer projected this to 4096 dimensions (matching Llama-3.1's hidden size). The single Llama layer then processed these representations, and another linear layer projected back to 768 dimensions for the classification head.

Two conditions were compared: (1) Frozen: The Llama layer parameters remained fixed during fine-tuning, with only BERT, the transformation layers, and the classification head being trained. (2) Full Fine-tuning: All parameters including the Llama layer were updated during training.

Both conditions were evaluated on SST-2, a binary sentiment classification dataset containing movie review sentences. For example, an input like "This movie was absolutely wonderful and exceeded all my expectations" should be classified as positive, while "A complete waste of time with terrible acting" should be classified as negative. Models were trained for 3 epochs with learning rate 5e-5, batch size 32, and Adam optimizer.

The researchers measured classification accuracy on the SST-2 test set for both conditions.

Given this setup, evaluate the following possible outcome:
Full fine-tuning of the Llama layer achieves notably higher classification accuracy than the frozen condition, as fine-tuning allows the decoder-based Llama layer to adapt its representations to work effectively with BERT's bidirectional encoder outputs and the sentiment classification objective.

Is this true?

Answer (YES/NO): NO